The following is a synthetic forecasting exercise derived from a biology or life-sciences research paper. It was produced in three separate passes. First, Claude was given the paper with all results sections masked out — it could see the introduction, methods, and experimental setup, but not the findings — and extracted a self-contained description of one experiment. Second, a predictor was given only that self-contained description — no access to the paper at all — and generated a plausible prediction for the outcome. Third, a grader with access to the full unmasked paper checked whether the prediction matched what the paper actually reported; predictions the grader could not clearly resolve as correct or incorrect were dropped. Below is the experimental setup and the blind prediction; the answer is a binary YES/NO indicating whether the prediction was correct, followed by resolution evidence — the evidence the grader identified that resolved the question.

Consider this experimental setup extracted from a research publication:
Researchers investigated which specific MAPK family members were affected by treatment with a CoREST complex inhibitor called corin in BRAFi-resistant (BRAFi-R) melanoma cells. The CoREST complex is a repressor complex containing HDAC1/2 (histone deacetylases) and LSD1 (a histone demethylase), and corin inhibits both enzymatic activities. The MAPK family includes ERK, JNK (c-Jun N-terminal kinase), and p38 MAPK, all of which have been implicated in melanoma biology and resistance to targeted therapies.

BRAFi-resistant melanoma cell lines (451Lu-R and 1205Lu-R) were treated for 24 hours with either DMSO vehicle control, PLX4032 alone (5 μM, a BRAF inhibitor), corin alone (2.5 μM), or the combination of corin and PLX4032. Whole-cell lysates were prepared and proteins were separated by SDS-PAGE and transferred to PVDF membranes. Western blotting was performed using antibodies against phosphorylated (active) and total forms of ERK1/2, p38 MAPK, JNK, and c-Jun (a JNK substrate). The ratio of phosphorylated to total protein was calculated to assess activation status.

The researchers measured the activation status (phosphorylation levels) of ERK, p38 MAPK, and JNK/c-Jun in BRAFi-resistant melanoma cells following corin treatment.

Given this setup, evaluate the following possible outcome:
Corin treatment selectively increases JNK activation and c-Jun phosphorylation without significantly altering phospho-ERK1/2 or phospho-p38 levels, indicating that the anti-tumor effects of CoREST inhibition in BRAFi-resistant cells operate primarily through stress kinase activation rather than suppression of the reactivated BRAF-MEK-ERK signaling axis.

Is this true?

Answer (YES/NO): NO